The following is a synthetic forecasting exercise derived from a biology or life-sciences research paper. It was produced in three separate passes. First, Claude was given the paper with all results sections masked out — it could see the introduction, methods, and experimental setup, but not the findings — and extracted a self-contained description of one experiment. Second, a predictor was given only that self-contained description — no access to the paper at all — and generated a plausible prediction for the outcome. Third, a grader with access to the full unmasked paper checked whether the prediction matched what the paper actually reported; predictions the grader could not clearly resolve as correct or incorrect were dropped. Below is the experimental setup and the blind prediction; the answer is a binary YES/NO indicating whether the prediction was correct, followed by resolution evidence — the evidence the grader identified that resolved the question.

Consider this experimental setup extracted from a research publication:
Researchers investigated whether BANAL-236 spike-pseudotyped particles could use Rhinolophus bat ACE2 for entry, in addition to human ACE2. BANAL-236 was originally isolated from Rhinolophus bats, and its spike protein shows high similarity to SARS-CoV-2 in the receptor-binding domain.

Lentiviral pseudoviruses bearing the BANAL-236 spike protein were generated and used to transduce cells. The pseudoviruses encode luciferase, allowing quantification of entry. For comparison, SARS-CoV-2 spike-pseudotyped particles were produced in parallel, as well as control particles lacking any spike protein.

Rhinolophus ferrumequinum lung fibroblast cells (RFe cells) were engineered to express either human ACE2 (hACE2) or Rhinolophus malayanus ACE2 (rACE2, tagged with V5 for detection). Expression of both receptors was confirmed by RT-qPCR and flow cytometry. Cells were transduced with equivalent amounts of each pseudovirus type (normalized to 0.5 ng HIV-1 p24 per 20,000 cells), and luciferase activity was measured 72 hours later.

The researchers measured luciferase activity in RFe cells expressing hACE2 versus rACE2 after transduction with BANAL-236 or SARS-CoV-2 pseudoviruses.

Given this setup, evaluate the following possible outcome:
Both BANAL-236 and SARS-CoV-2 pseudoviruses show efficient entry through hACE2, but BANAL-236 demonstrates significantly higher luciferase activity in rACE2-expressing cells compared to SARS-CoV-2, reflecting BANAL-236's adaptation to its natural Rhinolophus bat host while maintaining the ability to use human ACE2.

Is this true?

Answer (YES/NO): NO